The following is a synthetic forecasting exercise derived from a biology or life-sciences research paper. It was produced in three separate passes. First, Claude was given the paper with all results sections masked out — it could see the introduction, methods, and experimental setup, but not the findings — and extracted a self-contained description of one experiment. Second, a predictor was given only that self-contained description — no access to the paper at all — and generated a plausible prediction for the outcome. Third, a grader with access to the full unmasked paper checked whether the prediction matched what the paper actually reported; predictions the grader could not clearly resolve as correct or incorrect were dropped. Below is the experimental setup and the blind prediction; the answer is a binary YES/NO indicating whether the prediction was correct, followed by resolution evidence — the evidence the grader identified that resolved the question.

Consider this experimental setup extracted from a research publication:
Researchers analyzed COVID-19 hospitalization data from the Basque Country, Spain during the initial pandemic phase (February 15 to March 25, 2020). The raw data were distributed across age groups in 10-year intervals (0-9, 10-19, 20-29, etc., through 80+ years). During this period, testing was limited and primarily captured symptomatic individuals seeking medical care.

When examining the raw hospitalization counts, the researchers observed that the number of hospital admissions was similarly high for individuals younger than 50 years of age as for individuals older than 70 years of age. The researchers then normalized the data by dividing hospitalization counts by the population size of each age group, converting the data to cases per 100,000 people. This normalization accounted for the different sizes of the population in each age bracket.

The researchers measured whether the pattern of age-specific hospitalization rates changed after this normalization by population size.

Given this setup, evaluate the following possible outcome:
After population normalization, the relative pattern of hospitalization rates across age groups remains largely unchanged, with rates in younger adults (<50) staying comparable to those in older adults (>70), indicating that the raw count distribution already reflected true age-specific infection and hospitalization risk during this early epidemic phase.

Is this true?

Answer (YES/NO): NO